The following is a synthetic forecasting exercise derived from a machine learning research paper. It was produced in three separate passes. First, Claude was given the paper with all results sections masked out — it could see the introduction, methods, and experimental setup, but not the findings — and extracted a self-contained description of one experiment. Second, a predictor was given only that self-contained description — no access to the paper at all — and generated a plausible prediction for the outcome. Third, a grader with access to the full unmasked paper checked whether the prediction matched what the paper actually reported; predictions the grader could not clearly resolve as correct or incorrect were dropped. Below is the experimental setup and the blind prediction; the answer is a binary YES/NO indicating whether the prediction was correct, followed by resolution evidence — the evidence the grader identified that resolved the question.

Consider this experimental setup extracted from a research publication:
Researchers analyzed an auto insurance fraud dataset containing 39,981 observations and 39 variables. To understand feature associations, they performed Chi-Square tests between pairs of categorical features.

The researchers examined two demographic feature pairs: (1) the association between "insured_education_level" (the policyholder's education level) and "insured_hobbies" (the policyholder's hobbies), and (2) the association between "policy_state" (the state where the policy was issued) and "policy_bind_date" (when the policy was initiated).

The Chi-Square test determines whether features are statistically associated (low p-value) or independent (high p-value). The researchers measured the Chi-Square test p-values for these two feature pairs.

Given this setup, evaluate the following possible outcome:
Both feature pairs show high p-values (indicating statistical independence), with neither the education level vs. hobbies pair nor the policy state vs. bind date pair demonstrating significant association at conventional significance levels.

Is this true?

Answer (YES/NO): YES